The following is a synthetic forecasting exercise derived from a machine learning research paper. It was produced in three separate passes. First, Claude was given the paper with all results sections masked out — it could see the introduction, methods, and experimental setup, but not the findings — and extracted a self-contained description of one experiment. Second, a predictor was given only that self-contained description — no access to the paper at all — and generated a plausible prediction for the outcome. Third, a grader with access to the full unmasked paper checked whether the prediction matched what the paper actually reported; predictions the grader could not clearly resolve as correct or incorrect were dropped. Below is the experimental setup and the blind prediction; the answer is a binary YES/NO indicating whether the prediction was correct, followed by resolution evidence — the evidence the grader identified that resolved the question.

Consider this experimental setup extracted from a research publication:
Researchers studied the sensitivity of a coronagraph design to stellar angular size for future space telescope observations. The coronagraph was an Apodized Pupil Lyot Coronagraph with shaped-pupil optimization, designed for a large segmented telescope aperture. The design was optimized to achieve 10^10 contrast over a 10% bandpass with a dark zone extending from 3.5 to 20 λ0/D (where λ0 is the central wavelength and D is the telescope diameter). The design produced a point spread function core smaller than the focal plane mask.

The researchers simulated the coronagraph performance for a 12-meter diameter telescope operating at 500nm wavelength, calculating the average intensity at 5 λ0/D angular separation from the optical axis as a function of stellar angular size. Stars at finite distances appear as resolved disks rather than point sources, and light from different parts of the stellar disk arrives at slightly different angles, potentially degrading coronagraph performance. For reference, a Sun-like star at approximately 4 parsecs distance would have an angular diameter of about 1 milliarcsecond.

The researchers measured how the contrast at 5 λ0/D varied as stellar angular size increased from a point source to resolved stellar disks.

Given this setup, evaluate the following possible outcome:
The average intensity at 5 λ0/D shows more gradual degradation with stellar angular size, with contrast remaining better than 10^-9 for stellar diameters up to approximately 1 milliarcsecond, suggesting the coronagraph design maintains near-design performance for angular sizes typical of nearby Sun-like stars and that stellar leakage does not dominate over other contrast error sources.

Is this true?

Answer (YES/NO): YES